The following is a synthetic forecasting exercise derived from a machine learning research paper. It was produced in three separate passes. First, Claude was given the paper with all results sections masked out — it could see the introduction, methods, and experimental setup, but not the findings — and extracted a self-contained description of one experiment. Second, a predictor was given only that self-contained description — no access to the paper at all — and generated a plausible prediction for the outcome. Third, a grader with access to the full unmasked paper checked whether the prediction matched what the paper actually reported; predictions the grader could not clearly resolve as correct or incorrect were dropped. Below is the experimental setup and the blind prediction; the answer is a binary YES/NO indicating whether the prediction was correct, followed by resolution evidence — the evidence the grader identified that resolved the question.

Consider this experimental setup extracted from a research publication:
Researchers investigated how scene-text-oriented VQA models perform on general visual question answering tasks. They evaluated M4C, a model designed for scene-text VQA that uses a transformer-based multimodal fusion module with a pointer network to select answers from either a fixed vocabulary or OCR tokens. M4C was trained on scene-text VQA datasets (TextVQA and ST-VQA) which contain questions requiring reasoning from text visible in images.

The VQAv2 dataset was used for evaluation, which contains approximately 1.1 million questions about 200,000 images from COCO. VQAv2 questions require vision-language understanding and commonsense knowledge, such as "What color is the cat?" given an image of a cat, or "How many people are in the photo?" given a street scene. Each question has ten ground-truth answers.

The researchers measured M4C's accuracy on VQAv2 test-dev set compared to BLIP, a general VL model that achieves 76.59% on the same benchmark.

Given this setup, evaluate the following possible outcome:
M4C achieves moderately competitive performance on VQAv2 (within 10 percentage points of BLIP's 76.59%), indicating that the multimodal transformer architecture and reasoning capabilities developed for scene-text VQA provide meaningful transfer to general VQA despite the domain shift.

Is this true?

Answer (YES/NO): NO